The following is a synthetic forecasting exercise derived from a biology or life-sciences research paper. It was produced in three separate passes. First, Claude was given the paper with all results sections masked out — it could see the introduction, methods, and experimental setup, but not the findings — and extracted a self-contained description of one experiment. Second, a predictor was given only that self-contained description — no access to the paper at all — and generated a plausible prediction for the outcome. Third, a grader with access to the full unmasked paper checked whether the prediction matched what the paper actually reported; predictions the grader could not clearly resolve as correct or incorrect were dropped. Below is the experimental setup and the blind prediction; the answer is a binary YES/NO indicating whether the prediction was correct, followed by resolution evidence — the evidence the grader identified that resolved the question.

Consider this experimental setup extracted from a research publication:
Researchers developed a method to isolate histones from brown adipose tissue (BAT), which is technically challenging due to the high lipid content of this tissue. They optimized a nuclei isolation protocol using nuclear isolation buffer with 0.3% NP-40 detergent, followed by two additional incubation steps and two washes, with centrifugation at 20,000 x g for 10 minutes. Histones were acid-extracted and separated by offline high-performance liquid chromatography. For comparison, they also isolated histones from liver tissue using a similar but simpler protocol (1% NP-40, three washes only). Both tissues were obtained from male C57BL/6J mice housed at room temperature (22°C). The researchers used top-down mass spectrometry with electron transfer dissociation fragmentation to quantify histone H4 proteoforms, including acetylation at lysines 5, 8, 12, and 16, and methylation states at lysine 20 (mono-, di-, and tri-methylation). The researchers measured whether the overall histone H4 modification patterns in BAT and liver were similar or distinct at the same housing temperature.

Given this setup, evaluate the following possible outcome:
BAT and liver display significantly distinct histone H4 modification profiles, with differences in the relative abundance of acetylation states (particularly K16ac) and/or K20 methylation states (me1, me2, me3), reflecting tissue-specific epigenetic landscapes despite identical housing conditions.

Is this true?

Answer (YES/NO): NO